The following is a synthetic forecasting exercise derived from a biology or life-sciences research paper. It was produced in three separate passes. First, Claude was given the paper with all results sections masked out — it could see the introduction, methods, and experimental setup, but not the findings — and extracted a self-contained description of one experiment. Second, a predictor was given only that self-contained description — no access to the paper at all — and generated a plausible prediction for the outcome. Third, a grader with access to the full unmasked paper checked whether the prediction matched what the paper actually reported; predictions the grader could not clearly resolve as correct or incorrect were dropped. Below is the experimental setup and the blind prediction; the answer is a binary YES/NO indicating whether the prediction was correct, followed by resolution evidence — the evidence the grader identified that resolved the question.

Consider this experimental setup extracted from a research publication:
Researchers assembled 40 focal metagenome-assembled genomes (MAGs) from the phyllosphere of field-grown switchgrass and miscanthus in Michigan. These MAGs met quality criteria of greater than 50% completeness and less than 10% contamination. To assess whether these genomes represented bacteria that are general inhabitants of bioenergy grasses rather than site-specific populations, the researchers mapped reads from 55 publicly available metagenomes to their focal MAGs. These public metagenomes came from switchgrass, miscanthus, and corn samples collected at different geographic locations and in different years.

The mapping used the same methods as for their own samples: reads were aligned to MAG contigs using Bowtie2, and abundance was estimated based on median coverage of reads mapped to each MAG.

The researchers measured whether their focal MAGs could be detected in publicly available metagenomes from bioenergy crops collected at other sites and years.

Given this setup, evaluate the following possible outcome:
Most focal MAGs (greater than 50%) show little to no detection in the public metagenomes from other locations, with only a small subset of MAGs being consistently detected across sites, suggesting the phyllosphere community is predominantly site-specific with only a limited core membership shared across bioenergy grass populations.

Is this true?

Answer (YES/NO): NO